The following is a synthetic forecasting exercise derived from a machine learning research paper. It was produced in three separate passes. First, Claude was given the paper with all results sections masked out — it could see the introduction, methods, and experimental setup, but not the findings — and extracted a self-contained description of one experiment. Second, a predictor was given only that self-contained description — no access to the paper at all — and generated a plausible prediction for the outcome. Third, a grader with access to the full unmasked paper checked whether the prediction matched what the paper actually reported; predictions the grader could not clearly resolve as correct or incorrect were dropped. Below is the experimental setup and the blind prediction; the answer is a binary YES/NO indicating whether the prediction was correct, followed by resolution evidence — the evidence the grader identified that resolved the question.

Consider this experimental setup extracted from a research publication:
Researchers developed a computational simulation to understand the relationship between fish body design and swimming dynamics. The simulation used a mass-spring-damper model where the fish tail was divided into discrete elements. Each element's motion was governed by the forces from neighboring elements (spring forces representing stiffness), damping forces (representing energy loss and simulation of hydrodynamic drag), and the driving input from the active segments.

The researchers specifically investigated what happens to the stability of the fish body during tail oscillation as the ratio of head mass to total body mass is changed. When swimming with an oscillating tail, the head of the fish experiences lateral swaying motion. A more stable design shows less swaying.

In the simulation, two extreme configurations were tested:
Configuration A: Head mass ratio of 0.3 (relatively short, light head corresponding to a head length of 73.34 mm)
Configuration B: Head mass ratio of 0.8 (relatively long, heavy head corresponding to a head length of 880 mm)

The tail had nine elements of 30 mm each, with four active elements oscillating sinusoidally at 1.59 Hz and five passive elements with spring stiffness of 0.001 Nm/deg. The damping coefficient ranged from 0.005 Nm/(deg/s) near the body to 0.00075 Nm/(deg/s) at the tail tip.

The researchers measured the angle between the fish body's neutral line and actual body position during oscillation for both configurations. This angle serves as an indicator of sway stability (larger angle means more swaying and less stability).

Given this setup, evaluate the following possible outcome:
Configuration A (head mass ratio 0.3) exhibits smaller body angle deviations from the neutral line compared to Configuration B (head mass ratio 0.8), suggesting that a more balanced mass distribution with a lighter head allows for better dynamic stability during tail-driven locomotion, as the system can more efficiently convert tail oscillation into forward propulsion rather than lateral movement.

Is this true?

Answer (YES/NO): NO